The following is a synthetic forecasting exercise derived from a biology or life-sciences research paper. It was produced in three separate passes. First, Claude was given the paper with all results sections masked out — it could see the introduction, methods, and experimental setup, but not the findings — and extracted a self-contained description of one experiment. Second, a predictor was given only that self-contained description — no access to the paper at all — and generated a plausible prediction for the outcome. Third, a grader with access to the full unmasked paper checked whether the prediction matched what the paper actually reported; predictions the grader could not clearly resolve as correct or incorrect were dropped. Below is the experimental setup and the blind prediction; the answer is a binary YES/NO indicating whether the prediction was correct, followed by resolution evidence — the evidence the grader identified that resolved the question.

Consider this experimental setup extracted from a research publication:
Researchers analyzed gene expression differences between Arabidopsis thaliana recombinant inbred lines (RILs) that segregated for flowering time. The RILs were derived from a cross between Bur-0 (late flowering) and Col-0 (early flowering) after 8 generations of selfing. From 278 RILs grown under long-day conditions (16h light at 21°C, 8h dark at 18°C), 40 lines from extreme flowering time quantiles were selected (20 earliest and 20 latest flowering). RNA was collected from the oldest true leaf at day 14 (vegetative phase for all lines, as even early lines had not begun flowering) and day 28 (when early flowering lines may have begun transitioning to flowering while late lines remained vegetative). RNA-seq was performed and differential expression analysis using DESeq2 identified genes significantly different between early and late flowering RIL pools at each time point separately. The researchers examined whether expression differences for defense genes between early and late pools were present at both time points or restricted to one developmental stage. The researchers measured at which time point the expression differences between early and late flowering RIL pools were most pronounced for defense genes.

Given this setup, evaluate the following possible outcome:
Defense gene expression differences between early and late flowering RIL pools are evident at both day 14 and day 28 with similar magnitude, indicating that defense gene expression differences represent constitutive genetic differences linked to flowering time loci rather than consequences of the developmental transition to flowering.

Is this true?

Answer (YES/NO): NO